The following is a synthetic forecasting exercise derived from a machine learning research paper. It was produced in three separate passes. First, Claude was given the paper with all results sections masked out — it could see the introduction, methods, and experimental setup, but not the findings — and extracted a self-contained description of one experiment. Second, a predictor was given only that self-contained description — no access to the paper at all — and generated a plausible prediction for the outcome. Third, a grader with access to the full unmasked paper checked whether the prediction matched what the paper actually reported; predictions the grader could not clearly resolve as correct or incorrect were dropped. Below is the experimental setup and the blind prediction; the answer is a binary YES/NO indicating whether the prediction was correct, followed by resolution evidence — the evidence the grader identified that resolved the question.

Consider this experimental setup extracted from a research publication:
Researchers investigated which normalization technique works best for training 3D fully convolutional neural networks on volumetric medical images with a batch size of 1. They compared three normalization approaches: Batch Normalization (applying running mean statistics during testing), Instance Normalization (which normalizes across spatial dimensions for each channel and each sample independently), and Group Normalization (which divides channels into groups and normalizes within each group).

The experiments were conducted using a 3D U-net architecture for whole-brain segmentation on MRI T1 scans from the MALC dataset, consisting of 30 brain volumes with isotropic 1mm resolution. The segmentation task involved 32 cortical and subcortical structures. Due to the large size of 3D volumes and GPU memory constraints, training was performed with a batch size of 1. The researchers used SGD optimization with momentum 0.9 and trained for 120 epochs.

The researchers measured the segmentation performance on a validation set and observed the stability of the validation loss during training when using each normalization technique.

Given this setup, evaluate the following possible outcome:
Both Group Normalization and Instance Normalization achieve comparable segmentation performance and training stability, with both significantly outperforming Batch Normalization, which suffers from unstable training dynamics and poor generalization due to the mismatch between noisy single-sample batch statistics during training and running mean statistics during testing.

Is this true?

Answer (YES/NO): NO